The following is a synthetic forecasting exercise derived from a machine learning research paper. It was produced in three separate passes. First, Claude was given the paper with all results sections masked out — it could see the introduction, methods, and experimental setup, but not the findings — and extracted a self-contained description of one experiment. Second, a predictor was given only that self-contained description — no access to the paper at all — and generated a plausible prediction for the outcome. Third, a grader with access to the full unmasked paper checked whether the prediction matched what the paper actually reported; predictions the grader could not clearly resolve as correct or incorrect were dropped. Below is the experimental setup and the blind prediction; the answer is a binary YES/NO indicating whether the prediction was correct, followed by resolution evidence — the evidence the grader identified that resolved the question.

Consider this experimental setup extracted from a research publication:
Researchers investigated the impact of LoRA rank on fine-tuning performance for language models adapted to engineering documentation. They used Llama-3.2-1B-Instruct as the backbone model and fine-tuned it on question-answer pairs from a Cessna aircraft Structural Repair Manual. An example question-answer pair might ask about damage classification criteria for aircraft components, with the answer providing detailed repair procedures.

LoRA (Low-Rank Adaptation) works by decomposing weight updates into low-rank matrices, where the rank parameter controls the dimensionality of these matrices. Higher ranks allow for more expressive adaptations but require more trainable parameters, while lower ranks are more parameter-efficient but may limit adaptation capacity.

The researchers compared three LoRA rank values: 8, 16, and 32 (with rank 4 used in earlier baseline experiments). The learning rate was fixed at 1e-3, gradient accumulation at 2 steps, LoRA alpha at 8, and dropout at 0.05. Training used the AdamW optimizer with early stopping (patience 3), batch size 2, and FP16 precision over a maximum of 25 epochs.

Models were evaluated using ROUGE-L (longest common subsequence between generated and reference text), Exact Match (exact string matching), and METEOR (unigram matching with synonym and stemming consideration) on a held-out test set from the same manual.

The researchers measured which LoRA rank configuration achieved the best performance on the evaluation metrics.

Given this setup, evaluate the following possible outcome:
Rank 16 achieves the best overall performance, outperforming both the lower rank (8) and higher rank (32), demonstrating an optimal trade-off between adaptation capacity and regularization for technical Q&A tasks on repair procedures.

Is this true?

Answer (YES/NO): YES